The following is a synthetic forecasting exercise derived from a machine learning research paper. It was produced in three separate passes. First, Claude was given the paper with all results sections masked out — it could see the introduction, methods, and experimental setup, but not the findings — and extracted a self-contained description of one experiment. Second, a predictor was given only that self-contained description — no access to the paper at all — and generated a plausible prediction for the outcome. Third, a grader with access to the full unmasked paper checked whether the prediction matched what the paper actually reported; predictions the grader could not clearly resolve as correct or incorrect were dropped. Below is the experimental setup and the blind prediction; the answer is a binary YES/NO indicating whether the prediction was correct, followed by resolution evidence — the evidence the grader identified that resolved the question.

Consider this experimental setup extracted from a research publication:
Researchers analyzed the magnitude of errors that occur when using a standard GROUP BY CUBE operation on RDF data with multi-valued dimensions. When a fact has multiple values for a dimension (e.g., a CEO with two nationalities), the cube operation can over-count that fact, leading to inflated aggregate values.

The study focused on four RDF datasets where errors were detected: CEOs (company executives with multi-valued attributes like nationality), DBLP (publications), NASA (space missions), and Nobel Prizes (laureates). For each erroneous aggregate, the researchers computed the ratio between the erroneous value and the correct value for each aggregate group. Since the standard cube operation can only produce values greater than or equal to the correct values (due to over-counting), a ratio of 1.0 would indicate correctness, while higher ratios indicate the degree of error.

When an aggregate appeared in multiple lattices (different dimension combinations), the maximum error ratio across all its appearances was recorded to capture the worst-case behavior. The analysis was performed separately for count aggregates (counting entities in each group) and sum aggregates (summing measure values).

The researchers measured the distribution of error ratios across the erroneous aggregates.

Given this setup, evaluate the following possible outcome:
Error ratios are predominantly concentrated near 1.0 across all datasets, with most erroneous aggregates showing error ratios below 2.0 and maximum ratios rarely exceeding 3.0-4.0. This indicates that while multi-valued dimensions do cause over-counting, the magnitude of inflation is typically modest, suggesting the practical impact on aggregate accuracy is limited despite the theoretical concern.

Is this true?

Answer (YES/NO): NO